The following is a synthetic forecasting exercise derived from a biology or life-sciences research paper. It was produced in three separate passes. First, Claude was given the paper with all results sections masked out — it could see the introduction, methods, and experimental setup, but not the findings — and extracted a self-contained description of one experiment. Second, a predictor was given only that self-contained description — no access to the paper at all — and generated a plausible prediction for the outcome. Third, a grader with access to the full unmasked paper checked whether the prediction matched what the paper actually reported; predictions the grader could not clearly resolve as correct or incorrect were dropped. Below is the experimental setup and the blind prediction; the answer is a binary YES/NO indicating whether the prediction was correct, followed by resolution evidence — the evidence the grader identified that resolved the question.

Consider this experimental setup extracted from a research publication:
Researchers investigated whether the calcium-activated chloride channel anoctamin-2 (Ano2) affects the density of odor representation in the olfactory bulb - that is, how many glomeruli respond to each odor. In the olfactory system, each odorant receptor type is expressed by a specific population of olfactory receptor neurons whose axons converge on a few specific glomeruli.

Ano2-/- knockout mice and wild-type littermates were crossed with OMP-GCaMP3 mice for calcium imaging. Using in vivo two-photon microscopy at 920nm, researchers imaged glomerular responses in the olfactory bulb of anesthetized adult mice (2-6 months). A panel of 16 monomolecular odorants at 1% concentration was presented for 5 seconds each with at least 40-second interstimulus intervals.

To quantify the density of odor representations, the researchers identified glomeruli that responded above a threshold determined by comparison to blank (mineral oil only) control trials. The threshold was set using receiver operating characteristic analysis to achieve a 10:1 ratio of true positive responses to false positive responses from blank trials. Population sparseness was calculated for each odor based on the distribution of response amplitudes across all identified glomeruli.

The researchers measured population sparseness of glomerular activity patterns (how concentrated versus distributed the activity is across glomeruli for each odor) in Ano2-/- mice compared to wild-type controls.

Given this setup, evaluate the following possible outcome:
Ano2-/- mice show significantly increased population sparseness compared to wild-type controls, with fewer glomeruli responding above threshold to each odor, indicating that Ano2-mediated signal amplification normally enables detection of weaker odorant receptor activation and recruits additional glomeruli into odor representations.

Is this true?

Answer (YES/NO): NO